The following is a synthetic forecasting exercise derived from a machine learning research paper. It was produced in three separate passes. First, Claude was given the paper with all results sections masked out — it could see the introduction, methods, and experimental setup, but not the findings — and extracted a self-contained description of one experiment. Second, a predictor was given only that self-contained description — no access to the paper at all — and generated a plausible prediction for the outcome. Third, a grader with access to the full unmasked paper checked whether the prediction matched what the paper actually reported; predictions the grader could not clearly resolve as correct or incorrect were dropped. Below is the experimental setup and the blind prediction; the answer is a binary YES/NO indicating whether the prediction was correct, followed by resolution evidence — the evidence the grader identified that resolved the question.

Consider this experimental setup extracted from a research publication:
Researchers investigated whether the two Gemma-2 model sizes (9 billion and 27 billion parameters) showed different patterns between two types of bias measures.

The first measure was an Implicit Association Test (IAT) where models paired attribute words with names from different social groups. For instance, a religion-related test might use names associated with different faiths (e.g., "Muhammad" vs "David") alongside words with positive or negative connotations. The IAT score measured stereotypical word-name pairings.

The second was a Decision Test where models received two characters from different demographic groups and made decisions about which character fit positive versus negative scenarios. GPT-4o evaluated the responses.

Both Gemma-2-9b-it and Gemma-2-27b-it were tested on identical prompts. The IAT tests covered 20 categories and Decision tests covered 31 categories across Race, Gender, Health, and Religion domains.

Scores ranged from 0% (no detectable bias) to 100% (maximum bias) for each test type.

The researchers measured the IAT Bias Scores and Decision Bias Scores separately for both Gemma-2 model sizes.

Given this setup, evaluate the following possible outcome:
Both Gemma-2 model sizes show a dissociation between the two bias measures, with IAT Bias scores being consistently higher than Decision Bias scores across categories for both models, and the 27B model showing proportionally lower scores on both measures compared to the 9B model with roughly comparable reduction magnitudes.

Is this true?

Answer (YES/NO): NO